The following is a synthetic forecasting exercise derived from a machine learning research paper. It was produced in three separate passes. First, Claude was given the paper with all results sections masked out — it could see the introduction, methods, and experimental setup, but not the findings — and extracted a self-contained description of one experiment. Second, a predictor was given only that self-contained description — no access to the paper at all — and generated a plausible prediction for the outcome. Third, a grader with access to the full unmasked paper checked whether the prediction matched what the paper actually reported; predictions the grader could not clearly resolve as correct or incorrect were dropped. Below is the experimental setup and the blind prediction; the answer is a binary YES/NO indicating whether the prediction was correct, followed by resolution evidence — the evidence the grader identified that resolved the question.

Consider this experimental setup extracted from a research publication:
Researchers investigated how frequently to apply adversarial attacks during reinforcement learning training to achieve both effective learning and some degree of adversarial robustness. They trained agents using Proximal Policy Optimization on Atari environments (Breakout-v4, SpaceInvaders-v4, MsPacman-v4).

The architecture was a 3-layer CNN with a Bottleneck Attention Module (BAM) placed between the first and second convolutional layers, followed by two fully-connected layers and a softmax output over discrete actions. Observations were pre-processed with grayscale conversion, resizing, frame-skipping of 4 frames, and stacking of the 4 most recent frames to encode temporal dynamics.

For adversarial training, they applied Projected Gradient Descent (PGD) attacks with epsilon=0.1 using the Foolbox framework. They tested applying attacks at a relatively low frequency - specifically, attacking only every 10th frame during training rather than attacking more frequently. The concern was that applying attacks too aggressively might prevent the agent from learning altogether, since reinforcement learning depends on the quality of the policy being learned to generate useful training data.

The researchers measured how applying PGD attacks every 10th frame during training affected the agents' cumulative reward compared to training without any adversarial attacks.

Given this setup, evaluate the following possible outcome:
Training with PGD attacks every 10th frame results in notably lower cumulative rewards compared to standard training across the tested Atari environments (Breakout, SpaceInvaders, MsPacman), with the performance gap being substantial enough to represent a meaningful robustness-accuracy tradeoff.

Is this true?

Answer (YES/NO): NO